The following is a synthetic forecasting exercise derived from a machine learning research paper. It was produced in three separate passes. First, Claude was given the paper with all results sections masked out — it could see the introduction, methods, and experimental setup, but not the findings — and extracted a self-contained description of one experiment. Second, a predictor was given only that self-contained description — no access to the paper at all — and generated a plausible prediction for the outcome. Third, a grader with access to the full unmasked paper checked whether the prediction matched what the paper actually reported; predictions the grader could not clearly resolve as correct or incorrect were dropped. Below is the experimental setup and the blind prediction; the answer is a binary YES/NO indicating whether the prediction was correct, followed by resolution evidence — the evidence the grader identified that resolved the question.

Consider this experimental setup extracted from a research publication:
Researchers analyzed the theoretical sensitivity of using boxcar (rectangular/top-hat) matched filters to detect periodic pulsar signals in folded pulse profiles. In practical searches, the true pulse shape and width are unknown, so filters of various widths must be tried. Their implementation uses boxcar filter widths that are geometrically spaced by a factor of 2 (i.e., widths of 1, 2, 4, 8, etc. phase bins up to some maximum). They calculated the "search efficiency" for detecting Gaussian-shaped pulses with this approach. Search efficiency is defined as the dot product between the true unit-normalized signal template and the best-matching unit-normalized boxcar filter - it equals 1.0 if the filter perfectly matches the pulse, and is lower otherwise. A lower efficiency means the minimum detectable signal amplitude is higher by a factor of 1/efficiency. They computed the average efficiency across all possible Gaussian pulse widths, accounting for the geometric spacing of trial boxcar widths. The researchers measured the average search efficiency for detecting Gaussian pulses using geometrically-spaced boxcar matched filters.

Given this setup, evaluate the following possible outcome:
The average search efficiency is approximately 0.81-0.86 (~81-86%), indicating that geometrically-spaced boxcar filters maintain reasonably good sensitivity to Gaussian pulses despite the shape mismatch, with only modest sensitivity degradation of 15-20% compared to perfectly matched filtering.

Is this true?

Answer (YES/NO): NO